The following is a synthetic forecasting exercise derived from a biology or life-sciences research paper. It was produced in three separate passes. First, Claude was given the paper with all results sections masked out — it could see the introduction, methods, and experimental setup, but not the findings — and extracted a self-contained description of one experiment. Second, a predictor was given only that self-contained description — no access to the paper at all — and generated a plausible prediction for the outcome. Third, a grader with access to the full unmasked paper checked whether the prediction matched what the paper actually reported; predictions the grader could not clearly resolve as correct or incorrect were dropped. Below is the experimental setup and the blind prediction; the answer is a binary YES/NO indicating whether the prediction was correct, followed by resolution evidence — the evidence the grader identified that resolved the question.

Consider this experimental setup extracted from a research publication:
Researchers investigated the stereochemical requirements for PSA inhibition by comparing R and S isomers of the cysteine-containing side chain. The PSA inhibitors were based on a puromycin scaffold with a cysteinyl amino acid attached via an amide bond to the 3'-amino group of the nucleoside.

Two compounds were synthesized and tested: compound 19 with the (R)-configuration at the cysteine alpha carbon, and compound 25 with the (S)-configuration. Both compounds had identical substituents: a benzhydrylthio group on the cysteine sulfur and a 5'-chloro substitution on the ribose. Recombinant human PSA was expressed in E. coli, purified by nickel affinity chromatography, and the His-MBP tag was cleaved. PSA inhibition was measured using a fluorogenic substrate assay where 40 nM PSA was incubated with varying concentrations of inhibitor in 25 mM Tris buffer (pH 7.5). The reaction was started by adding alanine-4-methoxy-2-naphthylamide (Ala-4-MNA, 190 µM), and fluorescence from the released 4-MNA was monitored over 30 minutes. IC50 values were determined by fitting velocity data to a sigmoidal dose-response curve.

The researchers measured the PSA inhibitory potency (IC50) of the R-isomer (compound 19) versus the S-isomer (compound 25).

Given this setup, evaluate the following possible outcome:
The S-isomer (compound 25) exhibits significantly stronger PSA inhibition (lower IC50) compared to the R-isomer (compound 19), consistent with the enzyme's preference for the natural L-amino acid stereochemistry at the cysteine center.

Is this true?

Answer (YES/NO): NO